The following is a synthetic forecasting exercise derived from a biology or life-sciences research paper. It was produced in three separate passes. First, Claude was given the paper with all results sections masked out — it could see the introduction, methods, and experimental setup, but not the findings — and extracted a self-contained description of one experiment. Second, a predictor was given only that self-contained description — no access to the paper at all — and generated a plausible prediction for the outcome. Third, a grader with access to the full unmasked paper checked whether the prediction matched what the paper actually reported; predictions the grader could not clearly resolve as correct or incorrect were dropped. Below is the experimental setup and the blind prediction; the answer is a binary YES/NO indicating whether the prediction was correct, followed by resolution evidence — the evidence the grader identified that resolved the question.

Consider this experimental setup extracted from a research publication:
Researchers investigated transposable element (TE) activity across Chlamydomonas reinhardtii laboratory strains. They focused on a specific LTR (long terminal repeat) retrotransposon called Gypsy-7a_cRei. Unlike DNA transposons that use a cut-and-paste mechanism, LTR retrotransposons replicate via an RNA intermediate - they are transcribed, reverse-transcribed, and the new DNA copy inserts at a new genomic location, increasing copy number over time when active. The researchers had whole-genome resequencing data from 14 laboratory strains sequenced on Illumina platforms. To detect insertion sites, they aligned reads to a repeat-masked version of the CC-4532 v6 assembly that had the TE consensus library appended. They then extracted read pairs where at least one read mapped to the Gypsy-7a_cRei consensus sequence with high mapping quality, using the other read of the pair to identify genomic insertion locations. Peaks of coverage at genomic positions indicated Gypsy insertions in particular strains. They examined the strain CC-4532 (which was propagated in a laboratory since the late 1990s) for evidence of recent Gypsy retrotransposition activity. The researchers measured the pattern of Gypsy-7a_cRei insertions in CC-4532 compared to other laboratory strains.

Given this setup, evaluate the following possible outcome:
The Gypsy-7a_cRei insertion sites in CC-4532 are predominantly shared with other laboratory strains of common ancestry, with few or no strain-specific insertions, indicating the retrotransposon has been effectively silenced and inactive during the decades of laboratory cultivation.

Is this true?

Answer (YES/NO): NO